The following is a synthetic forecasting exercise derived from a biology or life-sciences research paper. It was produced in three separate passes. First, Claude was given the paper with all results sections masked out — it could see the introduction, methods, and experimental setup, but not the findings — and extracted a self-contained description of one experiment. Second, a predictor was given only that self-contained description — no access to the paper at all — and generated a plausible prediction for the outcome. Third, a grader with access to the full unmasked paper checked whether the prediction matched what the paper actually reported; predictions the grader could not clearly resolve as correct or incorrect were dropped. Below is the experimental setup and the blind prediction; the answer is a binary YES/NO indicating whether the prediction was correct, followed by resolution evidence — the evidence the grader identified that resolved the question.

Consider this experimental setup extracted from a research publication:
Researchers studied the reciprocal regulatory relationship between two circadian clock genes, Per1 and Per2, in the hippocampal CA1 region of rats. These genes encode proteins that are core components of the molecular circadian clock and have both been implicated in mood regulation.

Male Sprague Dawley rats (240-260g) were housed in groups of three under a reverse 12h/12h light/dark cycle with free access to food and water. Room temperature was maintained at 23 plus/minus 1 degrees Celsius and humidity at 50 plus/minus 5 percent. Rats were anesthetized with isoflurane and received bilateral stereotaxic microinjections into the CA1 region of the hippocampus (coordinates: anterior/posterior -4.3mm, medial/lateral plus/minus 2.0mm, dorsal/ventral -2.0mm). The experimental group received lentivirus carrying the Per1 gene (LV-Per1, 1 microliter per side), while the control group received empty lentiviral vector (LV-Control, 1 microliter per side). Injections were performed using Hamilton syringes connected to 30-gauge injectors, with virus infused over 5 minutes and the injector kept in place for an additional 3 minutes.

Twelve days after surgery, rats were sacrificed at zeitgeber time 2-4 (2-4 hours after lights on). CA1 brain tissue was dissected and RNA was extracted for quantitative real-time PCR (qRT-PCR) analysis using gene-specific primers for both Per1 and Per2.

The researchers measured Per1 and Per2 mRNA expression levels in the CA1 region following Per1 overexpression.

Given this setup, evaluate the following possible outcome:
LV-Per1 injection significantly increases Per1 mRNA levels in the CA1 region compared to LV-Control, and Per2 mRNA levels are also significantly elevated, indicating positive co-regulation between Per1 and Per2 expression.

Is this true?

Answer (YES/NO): YES